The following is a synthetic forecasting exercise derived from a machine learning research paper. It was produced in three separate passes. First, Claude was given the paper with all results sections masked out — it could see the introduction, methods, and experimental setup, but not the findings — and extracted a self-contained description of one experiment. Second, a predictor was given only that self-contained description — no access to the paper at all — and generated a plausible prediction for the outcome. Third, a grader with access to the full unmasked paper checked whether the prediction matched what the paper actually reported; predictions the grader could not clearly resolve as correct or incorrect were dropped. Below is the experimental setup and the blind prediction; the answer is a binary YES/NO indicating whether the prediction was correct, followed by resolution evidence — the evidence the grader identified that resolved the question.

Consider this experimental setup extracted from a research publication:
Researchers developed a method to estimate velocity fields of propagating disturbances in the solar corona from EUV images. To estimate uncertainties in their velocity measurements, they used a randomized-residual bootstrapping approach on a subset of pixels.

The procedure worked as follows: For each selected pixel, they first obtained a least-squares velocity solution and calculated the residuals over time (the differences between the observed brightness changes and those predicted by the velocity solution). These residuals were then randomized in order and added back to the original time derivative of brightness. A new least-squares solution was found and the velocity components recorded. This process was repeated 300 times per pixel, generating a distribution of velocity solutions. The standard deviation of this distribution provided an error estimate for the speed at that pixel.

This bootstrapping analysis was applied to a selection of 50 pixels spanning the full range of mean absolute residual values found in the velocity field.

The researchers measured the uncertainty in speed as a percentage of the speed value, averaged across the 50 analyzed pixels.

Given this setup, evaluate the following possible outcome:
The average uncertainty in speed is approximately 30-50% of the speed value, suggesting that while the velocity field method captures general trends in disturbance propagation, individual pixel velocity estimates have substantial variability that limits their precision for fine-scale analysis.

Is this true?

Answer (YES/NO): NO